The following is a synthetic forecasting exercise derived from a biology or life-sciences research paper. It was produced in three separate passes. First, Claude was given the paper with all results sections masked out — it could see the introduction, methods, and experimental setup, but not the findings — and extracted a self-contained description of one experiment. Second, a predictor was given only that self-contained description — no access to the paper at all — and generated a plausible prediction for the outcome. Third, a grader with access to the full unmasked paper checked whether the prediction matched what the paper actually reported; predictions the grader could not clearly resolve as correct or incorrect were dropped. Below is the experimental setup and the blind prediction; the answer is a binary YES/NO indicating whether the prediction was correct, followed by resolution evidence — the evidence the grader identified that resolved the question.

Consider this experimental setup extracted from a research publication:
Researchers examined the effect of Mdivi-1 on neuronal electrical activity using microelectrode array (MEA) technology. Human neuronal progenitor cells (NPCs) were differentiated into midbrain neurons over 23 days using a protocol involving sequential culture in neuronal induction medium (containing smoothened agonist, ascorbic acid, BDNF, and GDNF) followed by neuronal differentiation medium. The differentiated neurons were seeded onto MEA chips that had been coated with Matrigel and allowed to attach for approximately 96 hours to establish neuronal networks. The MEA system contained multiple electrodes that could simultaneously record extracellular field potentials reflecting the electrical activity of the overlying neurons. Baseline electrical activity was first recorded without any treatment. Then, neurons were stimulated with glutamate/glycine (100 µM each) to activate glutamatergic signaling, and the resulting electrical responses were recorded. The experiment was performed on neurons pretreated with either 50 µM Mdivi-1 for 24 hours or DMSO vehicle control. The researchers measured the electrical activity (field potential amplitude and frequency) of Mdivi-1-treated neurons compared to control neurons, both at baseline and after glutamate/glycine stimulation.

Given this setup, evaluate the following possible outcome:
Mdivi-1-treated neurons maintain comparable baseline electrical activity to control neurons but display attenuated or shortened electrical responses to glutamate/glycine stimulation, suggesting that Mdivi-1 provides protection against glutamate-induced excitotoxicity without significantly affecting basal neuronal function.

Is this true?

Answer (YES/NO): NO